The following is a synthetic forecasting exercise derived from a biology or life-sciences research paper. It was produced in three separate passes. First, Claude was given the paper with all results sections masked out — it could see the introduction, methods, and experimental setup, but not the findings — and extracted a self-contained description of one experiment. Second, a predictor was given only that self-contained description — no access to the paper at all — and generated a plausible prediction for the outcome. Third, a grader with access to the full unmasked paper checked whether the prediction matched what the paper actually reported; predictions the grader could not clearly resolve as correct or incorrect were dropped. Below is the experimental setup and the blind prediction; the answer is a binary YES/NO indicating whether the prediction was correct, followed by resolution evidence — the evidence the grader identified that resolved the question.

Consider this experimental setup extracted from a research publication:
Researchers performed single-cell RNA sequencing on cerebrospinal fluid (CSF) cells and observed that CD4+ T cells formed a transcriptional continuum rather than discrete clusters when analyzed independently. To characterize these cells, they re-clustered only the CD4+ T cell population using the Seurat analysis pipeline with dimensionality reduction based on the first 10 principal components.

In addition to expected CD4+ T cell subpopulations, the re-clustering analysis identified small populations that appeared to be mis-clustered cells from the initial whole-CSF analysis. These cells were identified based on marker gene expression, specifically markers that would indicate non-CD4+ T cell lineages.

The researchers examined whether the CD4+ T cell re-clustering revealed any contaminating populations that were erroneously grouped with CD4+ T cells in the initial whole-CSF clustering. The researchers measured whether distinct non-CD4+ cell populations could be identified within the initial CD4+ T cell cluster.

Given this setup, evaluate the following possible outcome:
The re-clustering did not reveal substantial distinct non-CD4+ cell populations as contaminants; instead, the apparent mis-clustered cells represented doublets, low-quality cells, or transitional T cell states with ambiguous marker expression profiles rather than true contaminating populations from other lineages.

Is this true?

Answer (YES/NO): NO